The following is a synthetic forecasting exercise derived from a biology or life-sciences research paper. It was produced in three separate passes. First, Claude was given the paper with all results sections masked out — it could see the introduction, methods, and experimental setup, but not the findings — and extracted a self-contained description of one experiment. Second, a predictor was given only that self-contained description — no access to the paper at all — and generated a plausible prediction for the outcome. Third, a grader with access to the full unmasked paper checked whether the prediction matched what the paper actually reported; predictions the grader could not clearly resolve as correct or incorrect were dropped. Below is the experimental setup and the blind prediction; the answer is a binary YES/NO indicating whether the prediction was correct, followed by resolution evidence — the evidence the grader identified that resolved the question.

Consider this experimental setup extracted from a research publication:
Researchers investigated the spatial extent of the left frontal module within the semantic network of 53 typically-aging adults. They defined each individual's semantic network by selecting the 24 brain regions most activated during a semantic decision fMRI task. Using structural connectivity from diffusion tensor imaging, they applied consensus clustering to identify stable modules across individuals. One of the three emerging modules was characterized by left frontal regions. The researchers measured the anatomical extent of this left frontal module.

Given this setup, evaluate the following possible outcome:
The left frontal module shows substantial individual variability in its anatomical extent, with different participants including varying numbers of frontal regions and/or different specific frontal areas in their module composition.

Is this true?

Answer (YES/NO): NO